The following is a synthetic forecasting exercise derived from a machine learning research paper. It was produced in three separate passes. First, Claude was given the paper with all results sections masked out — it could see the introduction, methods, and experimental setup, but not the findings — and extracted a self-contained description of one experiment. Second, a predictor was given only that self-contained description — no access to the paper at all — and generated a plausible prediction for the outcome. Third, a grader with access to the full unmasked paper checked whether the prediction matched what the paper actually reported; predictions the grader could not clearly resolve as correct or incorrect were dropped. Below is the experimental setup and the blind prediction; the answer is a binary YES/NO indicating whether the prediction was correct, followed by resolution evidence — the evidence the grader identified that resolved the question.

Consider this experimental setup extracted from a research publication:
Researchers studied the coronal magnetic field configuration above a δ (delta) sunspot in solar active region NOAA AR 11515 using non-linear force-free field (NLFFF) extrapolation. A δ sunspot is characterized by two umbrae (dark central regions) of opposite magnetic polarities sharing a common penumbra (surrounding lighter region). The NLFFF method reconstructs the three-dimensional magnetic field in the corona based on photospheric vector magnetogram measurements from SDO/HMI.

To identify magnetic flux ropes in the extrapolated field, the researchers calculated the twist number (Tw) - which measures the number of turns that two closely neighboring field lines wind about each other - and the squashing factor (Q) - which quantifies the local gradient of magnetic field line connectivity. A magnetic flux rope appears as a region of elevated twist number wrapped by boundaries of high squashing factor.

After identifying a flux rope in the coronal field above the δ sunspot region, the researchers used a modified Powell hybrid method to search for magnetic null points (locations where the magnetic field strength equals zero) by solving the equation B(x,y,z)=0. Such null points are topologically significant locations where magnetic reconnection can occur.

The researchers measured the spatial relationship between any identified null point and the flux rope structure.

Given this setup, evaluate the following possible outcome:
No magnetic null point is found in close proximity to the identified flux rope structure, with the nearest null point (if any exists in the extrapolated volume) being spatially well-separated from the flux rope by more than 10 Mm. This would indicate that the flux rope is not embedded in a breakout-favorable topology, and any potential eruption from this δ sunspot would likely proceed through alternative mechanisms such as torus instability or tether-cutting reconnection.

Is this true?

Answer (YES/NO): NO